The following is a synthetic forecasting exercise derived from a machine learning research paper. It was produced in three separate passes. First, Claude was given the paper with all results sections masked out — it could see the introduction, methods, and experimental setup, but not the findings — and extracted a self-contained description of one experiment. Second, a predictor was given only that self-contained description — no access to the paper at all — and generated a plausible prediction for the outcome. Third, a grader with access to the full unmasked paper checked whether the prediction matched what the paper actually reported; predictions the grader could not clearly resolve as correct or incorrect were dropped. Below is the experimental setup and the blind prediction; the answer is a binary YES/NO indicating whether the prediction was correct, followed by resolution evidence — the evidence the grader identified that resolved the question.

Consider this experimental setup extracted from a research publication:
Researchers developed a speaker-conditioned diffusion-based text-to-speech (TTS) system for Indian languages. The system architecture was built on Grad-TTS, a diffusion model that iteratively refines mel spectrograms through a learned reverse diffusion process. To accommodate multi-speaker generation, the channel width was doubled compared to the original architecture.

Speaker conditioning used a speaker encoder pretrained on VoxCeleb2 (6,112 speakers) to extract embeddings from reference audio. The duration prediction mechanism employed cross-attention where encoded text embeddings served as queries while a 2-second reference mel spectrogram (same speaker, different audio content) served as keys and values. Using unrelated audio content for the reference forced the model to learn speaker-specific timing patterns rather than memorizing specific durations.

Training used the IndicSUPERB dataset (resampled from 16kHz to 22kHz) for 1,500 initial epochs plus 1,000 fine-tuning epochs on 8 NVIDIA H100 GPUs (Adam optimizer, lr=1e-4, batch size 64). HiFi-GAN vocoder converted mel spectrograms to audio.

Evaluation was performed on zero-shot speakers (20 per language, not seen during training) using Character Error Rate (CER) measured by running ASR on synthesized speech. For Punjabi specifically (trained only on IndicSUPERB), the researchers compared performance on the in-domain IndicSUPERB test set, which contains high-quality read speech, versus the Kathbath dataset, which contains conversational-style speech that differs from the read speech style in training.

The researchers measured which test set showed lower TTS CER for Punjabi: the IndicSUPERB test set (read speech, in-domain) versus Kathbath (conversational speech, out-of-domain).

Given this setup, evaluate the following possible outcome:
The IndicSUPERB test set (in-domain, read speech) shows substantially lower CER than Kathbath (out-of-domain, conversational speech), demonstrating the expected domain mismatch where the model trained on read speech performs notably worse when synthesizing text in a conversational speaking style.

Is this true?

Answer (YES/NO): NO